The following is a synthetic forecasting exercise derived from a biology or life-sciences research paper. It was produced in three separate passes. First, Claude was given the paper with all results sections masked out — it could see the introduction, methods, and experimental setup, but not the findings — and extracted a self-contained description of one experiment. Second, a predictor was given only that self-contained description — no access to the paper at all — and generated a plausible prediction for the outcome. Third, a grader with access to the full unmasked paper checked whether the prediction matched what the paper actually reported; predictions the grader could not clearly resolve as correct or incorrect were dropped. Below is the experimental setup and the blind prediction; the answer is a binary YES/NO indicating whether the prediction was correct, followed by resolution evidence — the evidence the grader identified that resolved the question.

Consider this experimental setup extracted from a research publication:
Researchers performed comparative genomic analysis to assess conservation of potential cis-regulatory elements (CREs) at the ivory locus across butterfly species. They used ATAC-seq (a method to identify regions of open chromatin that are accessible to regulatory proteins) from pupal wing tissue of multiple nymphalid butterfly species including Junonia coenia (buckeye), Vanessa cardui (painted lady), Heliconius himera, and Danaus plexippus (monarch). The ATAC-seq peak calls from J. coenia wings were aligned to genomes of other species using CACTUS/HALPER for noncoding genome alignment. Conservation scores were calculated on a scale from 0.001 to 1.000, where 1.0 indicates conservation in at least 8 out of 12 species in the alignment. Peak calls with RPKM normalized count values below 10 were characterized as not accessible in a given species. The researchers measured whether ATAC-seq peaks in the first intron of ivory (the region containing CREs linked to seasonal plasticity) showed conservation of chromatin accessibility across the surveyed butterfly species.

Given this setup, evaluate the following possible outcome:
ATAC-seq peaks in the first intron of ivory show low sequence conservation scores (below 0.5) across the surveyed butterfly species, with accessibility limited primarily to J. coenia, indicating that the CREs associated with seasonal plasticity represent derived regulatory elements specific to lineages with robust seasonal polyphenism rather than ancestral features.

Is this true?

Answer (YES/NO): NO